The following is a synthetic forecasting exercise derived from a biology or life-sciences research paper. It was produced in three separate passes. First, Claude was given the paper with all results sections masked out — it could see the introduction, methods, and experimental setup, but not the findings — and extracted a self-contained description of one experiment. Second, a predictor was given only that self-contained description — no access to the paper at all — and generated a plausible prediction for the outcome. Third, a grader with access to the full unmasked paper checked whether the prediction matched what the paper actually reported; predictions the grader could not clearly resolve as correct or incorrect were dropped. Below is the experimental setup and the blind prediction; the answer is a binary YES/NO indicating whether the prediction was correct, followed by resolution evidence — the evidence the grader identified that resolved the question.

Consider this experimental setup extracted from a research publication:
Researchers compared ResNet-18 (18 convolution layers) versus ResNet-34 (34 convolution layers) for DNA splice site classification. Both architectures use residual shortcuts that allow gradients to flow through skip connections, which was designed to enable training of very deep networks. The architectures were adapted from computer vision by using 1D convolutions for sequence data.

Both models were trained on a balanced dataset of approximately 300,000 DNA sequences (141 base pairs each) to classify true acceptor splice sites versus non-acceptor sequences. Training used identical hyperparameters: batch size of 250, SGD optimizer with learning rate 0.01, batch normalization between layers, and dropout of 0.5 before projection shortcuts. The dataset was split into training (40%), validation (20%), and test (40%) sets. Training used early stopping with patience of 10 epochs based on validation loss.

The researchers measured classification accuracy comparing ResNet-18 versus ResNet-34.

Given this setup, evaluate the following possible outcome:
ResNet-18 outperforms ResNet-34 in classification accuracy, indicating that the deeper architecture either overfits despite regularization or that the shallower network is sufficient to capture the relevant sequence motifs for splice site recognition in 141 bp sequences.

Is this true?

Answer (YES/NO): NO